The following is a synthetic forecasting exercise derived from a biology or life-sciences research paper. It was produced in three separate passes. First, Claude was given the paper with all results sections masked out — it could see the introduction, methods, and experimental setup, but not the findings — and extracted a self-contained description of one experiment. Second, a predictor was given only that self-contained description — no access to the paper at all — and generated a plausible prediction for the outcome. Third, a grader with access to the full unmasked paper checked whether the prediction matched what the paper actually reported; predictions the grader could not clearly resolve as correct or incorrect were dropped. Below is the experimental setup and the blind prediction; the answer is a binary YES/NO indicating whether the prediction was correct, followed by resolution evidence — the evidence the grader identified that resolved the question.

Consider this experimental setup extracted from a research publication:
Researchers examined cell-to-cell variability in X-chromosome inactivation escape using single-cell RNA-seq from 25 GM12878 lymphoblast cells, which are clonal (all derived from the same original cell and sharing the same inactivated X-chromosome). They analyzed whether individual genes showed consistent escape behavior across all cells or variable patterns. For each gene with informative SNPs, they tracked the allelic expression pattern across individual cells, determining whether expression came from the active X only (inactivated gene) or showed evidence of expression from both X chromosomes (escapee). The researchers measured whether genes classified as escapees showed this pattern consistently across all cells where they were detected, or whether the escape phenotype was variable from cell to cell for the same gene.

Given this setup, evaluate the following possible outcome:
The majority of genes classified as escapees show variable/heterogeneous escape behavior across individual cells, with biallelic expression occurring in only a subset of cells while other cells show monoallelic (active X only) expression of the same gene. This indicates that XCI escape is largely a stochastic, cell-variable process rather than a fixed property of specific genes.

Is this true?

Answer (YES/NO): YES